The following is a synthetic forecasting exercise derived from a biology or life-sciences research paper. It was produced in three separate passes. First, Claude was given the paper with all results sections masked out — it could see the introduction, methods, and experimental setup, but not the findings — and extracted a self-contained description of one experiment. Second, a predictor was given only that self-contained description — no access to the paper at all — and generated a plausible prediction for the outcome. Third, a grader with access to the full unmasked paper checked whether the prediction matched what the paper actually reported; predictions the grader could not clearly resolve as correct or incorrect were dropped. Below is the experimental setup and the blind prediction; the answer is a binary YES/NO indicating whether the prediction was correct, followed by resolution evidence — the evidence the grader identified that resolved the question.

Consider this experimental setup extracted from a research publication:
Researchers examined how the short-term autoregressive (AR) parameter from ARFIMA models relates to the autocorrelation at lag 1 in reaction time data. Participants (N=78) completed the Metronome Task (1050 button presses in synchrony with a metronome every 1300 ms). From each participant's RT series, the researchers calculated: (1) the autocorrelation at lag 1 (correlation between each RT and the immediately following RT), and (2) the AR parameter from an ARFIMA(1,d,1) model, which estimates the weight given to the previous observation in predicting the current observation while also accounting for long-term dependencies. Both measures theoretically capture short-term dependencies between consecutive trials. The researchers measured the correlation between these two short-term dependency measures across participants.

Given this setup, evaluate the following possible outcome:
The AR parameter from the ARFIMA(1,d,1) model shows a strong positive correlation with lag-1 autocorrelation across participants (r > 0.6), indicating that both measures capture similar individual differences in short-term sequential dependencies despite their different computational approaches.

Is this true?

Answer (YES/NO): NO